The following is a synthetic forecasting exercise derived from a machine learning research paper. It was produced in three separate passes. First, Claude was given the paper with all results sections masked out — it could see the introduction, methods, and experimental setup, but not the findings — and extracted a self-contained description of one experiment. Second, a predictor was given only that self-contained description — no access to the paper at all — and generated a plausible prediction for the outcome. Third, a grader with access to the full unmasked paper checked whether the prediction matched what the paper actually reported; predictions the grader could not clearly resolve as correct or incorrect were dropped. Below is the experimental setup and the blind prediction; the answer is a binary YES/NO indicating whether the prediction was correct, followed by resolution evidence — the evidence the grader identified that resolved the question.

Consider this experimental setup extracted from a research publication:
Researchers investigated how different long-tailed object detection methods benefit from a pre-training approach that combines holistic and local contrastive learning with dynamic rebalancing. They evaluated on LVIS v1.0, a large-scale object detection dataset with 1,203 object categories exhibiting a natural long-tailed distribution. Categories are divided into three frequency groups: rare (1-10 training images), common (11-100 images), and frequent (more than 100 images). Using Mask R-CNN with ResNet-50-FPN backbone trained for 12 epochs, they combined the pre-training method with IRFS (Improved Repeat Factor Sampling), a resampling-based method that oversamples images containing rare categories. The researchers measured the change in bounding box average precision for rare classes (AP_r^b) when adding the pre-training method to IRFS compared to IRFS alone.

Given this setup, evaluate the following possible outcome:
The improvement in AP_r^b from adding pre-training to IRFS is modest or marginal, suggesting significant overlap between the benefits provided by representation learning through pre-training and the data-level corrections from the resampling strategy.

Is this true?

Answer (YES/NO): NO